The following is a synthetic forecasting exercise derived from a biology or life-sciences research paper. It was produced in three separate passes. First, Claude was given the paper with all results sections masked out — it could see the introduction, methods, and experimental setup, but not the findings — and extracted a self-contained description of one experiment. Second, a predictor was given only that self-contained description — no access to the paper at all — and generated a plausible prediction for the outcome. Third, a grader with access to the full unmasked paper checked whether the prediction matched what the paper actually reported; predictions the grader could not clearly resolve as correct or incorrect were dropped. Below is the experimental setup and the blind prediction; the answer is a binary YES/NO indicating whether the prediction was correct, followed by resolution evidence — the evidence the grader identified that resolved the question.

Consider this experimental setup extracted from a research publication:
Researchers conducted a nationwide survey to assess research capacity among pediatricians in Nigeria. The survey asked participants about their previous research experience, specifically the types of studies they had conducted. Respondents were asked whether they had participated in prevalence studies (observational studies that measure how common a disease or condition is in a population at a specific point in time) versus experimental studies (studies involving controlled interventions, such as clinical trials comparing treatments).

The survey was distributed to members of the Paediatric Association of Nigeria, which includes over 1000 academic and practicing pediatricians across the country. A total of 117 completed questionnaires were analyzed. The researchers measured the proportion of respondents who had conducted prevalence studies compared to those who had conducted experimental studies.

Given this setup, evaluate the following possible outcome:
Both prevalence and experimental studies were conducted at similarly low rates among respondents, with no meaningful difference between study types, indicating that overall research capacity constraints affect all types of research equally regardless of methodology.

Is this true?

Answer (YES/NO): NO